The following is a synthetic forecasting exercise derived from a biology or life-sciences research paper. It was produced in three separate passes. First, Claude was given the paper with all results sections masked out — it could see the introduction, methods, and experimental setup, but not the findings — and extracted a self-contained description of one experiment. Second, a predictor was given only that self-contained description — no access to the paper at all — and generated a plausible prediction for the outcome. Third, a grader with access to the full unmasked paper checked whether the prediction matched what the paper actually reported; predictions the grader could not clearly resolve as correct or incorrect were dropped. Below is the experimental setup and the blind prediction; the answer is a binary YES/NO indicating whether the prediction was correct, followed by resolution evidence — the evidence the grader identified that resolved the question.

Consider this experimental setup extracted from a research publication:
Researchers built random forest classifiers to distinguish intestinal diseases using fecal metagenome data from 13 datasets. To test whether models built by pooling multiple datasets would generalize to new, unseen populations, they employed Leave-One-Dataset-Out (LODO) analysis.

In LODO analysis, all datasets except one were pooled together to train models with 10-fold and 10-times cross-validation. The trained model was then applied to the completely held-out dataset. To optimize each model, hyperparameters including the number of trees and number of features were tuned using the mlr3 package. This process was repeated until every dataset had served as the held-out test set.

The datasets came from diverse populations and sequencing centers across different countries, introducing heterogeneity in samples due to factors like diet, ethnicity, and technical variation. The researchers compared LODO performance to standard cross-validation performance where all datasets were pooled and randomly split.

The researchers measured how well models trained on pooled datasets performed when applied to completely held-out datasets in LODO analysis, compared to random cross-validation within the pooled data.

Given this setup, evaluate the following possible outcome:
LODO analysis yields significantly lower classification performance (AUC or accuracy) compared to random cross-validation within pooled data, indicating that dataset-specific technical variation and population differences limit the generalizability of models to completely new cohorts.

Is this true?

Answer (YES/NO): YES